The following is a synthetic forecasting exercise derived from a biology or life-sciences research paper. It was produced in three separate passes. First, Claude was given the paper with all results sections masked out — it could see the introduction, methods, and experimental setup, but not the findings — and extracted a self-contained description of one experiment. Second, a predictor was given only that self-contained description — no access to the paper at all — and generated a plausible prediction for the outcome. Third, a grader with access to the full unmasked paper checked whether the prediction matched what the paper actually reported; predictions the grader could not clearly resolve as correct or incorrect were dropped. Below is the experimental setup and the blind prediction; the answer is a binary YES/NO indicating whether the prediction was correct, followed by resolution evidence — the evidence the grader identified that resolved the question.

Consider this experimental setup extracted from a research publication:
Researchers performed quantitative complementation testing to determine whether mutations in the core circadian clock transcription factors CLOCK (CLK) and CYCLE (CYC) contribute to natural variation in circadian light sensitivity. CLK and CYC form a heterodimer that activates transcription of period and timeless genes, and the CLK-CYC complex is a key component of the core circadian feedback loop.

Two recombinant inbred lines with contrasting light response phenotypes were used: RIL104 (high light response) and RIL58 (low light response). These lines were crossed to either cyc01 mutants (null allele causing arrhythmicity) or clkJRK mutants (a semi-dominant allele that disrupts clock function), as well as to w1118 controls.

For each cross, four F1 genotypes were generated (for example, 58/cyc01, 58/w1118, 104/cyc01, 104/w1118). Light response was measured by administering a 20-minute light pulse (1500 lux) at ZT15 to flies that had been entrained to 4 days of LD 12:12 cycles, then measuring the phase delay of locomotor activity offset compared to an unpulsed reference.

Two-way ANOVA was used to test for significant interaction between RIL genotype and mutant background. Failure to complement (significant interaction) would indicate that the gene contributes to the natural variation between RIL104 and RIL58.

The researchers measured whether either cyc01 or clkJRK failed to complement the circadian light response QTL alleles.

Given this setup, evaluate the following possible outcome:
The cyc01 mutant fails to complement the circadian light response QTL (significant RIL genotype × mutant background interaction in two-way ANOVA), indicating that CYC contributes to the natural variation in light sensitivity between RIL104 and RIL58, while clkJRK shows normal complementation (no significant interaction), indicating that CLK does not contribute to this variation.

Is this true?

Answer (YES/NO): YES